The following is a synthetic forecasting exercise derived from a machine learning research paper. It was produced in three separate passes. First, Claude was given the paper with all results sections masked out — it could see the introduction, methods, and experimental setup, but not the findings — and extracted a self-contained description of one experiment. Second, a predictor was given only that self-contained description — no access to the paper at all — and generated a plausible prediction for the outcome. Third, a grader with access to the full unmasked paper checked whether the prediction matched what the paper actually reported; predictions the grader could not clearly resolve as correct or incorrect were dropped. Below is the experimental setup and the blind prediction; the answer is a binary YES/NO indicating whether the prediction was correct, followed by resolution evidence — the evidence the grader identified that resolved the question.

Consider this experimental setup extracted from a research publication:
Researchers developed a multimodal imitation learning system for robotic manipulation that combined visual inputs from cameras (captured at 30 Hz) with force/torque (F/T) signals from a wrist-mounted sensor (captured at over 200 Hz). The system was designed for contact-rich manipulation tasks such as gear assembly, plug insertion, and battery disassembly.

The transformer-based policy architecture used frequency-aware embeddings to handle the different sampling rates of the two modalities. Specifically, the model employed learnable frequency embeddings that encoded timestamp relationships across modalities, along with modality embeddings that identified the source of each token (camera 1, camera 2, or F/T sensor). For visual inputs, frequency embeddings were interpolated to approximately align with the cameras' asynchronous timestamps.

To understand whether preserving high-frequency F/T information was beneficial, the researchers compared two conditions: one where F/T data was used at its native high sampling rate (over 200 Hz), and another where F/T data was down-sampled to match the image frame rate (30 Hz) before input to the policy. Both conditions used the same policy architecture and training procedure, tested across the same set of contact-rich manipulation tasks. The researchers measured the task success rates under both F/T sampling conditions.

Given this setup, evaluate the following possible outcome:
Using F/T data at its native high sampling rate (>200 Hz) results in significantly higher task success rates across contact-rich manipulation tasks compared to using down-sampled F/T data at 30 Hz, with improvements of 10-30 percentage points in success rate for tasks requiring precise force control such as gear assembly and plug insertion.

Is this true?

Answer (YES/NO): NO